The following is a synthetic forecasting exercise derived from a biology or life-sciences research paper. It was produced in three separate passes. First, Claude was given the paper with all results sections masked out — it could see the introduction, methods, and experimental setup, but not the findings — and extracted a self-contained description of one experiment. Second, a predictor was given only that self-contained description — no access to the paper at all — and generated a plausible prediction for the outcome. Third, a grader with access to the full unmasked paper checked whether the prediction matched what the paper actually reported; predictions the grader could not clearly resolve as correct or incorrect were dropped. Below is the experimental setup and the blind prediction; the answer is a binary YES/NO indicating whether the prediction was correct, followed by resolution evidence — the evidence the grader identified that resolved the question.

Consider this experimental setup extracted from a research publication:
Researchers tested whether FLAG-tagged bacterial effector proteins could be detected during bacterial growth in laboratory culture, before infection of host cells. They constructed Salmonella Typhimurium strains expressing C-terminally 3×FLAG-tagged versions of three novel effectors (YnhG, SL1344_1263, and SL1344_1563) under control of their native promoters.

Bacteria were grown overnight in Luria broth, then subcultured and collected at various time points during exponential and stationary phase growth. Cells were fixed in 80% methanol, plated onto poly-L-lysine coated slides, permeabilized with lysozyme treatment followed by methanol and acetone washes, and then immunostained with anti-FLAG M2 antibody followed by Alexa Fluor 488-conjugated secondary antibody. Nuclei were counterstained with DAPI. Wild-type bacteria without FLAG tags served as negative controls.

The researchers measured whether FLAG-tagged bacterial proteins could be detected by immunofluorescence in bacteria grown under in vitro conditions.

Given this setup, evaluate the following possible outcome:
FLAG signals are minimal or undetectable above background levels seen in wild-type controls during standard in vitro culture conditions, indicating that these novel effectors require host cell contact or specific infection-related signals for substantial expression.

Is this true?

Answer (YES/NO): NO